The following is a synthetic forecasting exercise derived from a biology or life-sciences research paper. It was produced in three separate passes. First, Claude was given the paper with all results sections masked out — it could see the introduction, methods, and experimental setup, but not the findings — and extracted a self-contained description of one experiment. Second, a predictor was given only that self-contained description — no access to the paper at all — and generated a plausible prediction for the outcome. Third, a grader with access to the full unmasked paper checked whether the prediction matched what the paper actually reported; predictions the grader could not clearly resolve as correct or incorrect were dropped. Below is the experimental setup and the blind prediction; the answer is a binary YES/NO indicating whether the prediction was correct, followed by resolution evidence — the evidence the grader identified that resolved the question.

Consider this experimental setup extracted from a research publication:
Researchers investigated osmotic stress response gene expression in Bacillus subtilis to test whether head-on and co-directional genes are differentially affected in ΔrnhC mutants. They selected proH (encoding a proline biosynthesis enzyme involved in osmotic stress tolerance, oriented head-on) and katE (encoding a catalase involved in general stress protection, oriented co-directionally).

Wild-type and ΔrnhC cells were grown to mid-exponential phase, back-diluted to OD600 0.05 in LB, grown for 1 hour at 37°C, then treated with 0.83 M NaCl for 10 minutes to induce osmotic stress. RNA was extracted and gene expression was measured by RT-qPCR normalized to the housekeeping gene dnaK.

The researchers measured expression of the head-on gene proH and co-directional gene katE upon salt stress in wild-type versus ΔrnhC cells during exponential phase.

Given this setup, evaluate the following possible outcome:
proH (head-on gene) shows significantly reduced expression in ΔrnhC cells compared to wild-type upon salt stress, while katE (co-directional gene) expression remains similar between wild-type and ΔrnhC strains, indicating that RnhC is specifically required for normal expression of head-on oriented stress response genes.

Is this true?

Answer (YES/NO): YES